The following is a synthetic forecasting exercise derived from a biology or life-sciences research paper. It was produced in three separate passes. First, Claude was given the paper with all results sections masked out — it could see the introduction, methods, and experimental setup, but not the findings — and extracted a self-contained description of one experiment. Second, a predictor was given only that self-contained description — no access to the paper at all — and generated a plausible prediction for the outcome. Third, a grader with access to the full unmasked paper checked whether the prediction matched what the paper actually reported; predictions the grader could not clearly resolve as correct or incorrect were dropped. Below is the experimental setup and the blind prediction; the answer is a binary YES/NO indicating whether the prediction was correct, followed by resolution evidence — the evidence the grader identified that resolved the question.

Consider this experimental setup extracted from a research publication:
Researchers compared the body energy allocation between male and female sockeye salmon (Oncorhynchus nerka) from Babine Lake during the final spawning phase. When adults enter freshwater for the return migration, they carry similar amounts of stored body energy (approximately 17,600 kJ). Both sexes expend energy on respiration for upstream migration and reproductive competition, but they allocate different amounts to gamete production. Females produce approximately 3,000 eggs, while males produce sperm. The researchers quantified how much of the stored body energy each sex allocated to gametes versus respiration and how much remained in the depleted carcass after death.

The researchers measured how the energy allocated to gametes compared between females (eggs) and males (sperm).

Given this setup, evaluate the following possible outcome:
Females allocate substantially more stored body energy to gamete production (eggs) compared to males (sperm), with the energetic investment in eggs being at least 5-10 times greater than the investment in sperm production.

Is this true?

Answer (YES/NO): NO